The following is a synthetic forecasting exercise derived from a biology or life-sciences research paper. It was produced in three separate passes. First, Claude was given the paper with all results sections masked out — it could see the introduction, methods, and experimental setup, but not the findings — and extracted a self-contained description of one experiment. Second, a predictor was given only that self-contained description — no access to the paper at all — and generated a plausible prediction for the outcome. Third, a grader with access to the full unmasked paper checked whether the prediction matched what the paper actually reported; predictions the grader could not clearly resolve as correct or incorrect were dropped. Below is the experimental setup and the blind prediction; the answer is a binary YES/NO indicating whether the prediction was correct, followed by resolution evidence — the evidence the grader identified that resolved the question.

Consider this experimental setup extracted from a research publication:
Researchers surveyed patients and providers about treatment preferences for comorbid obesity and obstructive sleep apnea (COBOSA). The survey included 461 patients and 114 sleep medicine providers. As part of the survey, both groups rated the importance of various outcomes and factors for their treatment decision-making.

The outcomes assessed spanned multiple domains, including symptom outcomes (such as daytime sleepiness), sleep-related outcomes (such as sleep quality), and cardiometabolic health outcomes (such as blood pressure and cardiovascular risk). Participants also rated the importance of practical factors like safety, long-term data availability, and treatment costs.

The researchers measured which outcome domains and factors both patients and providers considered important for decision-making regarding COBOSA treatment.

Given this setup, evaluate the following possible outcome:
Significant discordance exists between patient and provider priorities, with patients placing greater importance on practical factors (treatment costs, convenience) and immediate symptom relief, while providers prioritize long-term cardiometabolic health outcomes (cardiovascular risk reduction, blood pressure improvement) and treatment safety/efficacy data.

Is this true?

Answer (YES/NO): NO